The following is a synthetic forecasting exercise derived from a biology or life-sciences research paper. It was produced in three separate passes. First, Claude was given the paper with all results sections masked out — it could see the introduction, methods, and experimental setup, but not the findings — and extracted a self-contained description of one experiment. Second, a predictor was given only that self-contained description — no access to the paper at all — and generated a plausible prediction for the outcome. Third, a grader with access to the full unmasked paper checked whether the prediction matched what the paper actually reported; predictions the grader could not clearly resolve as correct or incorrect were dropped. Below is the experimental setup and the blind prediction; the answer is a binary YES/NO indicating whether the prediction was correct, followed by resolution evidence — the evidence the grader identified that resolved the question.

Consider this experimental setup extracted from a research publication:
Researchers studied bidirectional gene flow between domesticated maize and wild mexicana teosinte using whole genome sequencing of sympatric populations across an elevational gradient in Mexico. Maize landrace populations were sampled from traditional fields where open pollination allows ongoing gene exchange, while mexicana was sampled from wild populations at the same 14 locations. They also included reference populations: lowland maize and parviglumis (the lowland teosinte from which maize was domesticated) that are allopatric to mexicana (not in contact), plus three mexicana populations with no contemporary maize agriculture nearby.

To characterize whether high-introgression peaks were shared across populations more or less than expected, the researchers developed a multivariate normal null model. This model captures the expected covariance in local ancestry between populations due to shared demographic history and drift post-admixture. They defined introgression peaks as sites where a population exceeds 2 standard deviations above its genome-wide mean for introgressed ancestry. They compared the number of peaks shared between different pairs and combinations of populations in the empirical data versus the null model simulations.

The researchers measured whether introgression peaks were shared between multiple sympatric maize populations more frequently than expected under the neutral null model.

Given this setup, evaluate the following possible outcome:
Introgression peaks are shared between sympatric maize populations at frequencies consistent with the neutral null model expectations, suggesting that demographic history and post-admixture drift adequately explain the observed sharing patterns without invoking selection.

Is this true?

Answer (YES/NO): NO